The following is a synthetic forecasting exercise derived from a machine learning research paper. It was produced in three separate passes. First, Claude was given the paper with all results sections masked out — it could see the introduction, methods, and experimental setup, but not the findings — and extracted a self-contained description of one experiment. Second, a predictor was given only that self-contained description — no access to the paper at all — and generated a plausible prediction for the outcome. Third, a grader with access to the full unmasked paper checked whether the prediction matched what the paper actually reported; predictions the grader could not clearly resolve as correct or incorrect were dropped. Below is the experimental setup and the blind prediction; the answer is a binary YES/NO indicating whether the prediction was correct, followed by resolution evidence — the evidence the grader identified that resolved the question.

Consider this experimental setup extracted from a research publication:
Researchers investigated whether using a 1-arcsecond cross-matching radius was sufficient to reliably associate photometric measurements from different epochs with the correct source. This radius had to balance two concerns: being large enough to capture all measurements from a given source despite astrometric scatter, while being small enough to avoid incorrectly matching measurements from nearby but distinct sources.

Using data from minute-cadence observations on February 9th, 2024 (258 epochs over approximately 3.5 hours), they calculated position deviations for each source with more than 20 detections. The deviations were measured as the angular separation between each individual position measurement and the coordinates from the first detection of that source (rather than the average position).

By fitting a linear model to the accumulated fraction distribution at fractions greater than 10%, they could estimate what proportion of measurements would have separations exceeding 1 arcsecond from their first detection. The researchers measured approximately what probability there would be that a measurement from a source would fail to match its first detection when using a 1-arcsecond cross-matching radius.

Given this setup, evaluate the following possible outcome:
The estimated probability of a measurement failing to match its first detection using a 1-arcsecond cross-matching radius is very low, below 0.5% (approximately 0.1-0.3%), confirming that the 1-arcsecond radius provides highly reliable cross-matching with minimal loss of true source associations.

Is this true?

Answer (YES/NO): NO